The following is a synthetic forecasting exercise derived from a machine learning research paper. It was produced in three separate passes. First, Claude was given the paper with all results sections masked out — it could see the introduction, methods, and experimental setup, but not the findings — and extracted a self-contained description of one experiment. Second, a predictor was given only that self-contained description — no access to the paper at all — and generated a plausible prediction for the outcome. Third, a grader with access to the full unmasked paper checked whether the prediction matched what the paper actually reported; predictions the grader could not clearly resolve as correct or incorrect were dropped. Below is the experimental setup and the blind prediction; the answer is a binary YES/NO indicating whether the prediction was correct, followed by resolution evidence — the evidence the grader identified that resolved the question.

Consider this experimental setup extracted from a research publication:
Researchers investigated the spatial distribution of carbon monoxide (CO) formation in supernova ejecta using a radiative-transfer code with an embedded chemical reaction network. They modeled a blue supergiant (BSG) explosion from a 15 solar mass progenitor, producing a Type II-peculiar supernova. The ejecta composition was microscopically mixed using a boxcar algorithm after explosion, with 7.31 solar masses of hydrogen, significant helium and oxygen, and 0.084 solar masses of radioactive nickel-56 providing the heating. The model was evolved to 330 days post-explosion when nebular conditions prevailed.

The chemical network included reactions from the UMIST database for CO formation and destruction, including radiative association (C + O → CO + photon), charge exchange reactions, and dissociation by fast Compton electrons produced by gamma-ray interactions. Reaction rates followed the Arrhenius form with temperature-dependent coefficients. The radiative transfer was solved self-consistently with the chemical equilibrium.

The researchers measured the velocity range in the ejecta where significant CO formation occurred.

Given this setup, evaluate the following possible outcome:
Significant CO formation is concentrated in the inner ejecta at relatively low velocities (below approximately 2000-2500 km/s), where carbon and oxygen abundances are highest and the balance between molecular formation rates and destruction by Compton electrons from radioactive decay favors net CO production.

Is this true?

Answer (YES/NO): YES